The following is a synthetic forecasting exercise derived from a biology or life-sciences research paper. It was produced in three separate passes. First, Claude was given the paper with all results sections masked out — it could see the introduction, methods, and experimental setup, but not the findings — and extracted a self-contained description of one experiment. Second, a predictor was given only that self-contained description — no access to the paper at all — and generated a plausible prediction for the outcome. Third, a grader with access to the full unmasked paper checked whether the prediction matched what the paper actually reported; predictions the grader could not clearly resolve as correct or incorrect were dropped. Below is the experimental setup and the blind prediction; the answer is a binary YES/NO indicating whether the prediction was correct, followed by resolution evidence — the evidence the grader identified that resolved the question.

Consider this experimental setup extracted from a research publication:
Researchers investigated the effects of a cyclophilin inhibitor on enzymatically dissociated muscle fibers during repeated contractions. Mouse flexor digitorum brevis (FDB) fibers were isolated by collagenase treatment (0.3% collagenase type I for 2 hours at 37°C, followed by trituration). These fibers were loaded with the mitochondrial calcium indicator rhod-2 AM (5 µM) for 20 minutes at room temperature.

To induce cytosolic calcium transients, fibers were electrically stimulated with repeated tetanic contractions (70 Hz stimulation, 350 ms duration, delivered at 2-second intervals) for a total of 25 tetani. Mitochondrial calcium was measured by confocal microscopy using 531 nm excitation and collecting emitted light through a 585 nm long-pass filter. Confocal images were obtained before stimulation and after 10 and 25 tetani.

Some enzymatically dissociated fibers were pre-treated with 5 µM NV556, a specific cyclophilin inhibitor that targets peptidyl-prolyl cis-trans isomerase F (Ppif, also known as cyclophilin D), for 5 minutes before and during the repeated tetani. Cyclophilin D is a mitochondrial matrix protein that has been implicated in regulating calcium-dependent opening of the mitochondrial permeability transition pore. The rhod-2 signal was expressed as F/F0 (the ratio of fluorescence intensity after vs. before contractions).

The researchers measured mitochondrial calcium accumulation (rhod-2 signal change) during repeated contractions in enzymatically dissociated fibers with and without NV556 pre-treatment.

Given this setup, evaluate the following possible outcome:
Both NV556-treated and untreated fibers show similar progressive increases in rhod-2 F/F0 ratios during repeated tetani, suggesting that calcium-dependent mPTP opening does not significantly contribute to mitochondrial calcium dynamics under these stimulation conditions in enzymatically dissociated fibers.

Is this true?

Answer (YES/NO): NO